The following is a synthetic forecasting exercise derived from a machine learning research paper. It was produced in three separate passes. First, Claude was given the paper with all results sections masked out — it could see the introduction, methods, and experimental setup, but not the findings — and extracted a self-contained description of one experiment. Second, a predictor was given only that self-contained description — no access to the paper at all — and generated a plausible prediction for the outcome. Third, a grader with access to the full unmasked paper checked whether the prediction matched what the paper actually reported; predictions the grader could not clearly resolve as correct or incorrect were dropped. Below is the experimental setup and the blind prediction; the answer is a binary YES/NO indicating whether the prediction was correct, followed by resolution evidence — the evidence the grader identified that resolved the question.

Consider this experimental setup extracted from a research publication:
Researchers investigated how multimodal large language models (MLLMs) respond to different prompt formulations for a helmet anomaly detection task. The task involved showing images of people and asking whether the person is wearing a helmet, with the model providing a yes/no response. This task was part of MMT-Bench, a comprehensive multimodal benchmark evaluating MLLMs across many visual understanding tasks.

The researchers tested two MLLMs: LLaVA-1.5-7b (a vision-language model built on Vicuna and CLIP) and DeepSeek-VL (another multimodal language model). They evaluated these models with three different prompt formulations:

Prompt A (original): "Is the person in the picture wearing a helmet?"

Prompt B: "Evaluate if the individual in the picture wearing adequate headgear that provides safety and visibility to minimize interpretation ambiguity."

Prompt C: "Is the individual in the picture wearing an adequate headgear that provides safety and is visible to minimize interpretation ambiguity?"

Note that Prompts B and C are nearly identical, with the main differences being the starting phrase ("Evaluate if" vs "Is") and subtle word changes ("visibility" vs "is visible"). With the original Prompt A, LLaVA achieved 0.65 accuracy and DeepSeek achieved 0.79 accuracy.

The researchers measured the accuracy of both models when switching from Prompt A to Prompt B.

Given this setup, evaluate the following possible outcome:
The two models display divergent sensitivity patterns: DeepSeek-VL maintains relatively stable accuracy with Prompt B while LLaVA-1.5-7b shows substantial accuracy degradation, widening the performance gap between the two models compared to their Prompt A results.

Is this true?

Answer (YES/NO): NO